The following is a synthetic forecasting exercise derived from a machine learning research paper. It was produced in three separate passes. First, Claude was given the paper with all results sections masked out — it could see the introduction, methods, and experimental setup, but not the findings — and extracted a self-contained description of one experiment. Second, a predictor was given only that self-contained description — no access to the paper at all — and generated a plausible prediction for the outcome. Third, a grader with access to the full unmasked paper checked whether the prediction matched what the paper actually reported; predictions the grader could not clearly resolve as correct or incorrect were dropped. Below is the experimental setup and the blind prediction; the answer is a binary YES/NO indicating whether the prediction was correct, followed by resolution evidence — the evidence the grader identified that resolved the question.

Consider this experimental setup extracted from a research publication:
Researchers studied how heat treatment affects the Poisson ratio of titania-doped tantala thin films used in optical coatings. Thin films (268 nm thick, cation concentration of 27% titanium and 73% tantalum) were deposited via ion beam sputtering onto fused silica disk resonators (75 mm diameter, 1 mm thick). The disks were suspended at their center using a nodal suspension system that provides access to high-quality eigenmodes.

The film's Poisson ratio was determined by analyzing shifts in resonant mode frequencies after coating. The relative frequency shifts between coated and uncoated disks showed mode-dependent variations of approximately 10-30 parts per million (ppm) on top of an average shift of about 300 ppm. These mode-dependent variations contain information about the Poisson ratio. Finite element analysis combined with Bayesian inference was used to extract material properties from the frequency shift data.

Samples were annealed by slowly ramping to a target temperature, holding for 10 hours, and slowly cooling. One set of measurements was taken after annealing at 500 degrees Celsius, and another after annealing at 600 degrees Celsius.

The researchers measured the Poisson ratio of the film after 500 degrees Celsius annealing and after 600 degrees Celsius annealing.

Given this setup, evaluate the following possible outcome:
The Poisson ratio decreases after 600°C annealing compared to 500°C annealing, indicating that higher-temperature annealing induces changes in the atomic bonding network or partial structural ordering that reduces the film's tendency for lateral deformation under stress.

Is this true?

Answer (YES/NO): YES